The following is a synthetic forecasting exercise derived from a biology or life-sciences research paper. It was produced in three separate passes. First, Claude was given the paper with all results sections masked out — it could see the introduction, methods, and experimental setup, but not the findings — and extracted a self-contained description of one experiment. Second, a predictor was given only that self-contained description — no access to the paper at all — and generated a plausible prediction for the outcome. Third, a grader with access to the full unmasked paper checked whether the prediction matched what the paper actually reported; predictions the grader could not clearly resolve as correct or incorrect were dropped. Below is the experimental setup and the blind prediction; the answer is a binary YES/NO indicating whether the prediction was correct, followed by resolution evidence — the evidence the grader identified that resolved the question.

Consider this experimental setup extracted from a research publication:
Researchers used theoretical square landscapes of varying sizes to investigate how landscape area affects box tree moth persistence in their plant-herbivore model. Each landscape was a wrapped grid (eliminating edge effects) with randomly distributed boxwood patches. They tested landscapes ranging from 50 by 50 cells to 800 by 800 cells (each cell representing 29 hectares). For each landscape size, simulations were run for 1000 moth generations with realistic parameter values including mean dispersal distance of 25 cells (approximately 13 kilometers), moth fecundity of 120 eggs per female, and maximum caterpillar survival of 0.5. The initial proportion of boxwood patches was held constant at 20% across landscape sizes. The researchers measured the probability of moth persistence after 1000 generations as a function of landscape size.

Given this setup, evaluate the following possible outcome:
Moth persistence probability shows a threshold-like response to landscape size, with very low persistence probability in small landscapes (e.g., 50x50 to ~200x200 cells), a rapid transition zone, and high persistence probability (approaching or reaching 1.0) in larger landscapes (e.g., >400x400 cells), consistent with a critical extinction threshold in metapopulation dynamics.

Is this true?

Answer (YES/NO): YES